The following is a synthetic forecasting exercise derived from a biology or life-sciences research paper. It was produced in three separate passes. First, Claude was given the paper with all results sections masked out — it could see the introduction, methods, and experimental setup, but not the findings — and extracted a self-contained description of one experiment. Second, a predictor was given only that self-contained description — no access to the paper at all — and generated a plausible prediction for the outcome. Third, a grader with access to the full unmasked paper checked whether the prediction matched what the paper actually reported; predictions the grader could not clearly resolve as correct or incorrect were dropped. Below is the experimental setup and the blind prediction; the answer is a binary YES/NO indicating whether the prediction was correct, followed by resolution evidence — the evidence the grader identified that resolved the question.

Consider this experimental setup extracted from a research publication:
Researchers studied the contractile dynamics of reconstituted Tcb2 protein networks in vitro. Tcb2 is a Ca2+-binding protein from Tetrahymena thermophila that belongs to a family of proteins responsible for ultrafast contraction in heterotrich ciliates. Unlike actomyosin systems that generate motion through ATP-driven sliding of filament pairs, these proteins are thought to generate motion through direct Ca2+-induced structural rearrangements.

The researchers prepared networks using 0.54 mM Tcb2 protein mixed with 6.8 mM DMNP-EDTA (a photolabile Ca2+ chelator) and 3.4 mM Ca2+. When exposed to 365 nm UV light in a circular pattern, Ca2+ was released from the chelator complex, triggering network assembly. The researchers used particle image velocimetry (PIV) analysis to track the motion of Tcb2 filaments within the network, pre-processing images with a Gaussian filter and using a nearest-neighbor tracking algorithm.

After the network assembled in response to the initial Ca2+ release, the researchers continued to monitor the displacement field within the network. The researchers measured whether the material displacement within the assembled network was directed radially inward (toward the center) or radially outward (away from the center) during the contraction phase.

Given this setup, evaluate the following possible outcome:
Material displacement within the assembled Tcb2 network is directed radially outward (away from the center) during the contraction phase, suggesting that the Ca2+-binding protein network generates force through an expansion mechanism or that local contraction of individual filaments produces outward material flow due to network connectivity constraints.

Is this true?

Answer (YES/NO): NO